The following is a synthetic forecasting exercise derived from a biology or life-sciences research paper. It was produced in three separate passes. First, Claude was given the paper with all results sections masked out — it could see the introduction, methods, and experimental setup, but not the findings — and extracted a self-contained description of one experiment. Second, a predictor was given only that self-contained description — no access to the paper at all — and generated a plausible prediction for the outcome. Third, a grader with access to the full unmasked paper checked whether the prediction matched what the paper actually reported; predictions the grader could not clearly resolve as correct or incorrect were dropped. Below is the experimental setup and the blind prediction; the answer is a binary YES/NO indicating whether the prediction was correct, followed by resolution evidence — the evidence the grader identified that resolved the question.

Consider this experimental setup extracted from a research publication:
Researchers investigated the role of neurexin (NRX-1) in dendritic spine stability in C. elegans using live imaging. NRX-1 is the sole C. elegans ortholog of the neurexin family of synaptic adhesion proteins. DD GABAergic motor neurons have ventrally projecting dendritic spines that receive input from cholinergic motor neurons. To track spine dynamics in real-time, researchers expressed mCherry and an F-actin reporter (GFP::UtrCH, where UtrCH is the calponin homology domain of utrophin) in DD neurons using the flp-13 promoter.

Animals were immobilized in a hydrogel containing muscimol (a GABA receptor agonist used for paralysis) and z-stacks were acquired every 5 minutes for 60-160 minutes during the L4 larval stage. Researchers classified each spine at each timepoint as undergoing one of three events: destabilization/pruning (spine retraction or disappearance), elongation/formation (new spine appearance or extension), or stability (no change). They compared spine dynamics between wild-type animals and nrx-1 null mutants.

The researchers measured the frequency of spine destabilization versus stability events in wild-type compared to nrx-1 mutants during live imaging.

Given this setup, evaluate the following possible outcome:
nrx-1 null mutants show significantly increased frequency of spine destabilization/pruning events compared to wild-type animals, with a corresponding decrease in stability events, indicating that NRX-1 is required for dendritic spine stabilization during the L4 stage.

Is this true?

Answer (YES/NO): YES